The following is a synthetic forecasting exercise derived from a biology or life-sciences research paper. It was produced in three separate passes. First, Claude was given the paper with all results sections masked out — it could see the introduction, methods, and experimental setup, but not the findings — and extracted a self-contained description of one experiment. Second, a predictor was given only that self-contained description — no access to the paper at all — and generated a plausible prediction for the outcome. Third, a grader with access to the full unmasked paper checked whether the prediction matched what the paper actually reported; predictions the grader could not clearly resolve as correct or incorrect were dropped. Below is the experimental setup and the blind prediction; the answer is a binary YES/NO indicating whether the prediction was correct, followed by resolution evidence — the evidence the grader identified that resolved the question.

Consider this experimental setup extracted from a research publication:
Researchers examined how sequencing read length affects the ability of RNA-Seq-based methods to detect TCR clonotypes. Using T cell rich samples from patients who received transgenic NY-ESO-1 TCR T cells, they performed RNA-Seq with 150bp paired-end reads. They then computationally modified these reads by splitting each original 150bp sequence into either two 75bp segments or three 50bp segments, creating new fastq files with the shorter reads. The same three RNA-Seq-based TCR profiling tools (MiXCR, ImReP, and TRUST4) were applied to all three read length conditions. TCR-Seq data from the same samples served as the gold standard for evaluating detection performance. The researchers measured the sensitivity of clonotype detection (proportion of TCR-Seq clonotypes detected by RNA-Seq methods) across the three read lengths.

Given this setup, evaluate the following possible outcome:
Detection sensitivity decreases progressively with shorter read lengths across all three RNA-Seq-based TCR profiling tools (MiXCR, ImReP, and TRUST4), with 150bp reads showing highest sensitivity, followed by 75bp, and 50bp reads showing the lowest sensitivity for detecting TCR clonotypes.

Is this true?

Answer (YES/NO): NO